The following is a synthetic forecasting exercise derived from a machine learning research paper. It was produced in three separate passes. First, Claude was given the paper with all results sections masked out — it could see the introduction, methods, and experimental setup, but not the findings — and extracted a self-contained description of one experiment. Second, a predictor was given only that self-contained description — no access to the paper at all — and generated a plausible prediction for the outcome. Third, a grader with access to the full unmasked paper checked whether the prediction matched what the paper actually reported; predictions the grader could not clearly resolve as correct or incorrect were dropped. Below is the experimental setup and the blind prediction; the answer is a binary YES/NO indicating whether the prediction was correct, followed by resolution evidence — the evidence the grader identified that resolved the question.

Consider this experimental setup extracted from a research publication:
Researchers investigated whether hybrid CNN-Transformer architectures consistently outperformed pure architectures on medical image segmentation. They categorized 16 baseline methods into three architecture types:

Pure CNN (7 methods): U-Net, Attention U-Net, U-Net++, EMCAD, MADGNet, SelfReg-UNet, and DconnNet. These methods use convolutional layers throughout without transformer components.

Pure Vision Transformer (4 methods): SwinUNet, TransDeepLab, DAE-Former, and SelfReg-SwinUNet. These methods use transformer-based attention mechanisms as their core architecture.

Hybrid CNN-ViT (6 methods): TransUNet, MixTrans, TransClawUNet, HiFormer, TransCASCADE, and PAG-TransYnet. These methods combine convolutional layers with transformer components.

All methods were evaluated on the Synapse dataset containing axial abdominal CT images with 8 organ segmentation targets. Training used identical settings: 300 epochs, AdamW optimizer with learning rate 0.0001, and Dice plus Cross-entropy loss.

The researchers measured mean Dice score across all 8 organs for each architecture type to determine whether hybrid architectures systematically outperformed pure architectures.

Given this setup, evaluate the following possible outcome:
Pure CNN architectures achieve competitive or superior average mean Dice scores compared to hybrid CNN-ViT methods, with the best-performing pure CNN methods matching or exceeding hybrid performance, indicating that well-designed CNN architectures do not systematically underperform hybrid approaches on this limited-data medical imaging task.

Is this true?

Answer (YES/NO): YES